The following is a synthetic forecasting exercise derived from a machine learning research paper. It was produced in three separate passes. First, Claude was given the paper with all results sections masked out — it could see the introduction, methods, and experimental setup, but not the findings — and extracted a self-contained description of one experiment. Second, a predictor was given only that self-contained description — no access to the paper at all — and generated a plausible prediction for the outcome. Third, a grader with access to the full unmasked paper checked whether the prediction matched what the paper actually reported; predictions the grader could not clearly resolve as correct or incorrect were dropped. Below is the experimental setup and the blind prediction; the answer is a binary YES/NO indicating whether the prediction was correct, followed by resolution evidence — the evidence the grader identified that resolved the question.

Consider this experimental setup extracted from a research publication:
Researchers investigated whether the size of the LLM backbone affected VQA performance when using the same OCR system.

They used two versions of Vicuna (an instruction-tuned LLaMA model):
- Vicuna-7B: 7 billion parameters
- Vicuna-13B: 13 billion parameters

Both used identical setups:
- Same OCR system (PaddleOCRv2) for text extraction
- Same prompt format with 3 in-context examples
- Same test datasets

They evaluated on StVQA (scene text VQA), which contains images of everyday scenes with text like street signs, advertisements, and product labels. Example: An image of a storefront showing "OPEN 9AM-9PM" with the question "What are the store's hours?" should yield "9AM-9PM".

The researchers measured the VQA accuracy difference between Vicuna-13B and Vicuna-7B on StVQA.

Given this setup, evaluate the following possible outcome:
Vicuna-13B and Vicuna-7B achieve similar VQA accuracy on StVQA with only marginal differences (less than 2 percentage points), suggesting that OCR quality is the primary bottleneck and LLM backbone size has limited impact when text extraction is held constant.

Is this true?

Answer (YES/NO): NO